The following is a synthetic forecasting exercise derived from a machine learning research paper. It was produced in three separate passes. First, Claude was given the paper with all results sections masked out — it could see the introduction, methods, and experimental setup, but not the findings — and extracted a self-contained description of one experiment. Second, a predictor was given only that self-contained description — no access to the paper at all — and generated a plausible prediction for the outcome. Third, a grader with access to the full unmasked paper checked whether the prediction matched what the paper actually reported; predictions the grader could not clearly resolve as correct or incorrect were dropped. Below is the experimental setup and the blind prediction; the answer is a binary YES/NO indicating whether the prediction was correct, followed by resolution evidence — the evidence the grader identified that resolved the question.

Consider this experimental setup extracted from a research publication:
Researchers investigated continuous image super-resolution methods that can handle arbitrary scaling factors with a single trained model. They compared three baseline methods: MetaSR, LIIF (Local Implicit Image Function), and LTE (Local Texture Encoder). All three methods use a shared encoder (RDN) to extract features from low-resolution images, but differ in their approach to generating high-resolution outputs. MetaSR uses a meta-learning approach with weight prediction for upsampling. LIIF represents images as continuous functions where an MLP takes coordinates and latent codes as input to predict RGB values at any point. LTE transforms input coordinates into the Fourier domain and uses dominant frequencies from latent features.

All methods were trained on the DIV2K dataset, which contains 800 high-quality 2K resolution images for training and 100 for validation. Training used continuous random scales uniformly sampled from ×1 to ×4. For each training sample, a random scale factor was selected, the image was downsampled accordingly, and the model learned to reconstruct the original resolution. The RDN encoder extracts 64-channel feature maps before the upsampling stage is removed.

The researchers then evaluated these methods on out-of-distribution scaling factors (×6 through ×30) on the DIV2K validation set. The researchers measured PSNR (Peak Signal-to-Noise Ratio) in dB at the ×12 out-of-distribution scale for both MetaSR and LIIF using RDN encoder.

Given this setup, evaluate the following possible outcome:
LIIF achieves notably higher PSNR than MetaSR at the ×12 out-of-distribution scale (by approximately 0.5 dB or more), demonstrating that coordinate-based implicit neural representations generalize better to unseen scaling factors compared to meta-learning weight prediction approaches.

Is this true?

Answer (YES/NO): NO